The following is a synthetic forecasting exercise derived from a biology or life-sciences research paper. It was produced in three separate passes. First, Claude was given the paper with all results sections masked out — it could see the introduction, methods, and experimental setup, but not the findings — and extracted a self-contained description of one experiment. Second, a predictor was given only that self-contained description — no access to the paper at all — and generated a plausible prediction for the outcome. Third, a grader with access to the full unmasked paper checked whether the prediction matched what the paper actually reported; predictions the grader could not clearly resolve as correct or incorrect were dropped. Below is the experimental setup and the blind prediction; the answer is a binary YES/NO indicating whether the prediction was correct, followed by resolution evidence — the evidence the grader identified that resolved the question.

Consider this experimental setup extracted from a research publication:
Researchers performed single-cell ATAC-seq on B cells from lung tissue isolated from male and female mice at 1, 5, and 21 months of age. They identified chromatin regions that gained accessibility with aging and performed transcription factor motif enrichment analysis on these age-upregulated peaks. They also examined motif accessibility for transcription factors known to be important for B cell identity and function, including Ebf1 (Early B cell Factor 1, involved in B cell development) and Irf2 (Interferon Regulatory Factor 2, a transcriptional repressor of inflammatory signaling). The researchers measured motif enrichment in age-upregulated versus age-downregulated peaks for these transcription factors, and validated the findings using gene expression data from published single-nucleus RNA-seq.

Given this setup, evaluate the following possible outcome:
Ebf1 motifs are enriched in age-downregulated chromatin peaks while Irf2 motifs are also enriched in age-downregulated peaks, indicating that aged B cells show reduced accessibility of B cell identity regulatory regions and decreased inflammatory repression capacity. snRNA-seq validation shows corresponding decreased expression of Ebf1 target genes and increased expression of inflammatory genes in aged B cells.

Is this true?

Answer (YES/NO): NO